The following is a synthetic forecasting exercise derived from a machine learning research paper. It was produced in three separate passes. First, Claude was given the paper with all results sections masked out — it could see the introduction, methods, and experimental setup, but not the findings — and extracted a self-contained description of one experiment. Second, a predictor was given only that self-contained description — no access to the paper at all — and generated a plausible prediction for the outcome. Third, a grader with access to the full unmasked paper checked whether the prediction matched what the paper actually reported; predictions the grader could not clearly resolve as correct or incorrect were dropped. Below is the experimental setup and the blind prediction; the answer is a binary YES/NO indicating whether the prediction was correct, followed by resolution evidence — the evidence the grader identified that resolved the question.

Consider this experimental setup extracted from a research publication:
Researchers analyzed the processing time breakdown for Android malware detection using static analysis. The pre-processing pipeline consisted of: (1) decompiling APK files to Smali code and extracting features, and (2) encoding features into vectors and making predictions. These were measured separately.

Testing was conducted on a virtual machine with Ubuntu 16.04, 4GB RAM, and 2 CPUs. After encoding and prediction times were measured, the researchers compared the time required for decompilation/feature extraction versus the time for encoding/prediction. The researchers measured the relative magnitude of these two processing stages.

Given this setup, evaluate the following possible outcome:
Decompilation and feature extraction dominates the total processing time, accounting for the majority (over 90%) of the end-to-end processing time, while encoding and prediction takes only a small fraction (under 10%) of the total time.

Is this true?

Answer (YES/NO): YES